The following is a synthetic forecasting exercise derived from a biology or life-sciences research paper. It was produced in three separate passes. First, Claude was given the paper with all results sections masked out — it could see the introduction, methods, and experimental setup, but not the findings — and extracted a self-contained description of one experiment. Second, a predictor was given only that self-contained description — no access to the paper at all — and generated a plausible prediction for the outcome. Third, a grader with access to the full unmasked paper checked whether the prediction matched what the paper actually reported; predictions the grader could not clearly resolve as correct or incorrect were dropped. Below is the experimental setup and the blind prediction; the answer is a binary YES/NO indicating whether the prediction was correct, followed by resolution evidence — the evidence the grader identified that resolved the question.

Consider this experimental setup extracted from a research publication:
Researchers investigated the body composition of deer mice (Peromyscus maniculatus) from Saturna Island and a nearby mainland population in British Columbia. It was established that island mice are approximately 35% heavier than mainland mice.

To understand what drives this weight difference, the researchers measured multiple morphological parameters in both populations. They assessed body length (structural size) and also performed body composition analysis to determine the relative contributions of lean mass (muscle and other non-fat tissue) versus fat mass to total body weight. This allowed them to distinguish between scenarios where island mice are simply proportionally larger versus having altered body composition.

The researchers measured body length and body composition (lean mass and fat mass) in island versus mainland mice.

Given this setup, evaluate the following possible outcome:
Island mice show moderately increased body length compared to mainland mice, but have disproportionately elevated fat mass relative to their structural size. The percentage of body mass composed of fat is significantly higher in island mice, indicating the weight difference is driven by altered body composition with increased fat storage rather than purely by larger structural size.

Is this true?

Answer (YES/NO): NO